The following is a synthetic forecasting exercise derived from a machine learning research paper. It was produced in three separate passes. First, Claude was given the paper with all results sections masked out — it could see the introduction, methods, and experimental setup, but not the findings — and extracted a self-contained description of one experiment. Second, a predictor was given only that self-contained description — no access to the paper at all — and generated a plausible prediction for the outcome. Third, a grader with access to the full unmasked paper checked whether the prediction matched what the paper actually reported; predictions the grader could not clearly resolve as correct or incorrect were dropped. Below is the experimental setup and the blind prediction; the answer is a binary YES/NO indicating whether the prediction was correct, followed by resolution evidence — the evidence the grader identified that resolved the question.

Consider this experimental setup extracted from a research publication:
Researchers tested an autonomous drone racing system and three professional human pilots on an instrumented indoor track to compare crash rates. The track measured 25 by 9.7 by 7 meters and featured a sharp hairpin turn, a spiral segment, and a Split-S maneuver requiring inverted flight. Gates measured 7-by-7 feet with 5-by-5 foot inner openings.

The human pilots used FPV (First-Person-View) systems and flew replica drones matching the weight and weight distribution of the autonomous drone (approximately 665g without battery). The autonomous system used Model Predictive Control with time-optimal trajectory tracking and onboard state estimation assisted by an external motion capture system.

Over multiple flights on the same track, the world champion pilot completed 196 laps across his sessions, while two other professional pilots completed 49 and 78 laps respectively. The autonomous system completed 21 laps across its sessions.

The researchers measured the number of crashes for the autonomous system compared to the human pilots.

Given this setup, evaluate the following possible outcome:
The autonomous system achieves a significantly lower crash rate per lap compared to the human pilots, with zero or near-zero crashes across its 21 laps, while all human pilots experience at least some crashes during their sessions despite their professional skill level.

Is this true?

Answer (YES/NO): YES